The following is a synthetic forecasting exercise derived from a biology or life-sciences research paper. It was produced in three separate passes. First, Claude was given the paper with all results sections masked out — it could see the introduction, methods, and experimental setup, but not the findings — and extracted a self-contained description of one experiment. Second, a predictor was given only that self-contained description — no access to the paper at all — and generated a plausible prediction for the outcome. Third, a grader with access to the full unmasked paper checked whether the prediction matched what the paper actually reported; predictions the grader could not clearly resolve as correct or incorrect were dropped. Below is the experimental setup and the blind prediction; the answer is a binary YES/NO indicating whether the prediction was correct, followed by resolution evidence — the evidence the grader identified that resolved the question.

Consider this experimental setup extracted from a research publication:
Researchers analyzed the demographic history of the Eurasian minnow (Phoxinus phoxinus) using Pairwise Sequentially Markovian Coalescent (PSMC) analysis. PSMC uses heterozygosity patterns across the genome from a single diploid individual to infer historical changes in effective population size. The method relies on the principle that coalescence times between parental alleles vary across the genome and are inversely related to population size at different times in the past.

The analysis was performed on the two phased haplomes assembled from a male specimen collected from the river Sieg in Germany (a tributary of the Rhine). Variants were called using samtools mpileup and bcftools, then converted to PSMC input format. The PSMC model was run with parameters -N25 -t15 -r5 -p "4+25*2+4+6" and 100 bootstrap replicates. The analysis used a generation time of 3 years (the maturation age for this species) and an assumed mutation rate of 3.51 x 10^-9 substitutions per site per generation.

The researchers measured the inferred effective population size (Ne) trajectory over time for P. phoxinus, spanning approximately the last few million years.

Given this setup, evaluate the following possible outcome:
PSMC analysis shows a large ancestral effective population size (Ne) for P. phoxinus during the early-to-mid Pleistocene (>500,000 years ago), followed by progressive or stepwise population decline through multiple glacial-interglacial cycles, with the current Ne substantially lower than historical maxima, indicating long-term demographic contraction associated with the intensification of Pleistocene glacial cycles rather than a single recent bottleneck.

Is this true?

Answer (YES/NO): NO